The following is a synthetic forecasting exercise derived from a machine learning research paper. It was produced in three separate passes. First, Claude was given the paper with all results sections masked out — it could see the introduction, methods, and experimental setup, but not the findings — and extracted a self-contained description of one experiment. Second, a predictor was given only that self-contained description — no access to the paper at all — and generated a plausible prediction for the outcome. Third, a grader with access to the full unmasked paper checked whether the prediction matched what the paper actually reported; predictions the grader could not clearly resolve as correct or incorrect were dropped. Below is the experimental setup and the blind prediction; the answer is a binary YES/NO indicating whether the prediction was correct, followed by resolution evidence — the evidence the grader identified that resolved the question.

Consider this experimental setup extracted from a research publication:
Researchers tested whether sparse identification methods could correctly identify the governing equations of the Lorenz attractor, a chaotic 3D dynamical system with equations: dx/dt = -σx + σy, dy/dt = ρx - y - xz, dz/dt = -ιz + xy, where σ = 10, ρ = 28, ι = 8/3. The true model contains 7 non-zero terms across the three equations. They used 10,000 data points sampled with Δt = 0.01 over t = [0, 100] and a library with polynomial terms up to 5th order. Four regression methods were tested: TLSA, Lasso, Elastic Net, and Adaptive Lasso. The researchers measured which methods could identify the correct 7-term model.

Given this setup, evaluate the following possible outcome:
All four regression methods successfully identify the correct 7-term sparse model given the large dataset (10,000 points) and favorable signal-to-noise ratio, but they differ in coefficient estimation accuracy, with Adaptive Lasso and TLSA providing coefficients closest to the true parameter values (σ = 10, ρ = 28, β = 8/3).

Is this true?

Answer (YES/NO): NO